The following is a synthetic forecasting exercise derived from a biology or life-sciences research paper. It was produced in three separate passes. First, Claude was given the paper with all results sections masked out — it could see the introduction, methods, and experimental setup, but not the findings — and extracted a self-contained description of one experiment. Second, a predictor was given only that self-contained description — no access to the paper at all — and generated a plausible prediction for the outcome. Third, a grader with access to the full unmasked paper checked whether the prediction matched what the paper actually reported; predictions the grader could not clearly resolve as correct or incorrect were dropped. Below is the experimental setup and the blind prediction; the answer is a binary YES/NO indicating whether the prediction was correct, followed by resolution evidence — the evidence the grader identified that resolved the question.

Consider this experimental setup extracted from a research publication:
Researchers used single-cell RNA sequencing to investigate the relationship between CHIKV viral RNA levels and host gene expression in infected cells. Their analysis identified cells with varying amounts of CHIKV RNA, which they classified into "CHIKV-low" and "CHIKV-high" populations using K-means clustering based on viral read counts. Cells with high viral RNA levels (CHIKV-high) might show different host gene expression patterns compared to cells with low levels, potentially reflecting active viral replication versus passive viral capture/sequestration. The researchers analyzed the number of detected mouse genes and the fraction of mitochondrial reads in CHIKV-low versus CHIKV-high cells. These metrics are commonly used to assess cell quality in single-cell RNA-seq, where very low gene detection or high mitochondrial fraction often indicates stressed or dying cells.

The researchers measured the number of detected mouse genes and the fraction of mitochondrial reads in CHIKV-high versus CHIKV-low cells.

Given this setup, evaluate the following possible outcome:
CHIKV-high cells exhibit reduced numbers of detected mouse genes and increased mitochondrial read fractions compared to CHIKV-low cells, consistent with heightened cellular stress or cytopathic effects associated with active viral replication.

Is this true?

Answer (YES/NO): YES